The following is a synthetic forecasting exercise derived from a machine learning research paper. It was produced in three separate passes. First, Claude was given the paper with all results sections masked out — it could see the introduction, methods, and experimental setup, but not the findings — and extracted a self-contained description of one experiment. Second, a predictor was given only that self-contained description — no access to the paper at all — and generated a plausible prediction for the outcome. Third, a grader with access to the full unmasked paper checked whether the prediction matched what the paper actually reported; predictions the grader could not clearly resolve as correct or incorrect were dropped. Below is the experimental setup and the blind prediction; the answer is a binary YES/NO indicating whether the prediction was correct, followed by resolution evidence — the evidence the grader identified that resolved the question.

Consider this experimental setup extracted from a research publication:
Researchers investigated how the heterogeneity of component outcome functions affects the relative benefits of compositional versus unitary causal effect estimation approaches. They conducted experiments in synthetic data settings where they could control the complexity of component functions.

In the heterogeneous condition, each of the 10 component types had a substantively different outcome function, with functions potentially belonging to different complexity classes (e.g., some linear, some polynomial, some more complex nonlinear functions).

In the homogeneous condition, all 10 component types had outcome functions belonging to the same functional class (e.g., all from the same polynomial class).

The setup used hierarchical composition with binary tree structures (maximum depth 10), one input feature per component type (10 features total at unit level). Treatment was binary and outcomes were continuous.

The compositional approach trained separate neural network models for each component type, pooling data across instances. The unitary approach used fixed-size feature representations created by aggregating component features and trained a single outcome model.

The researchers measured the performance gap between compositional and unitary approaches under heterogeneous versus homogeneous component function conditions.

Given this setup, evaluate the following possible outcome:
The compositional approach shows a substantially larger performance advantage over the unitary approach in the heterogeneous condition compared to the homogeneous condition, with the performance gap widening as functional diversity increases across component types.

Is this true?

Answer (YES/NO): NO